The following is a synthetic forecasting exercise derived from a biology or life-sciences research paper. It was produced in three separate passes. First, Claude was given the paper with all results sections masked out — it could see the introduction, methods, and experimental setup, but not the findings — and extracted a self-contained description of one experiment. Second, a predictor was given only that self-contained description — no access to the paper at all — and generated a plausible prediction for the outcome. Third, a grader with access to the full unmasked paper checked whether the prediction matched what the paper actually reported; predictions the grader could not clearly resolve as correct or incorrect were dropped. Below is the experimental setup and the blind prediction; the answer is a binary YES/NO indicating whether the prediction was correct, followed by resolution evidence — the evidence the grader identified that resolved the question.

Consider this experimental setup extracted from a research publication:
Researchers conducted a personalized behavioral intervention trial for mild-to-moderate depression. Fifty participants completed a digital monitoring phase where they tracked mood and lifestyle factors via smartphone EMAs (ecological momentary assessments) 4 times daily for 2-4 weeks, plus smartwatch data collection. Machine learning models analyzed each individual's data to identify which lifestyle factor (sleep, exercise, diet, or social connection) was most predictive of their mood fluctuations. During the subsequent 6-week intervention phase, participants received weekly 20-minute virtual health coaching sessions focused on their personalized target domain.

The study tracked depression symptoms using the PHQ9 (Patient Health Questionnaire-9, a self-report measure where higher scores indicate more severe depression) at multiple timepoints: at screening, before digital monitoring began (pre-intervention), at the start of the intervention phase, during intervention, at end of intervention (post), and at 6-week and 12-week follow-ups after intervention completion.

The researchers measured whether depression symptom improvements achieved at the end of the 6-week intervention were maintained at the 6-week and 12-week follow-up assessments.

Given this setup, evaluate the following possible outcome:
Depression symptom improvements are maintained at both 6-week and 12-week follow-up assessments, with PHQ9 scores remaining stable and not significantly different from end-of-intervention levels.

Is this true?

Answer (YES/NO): NO